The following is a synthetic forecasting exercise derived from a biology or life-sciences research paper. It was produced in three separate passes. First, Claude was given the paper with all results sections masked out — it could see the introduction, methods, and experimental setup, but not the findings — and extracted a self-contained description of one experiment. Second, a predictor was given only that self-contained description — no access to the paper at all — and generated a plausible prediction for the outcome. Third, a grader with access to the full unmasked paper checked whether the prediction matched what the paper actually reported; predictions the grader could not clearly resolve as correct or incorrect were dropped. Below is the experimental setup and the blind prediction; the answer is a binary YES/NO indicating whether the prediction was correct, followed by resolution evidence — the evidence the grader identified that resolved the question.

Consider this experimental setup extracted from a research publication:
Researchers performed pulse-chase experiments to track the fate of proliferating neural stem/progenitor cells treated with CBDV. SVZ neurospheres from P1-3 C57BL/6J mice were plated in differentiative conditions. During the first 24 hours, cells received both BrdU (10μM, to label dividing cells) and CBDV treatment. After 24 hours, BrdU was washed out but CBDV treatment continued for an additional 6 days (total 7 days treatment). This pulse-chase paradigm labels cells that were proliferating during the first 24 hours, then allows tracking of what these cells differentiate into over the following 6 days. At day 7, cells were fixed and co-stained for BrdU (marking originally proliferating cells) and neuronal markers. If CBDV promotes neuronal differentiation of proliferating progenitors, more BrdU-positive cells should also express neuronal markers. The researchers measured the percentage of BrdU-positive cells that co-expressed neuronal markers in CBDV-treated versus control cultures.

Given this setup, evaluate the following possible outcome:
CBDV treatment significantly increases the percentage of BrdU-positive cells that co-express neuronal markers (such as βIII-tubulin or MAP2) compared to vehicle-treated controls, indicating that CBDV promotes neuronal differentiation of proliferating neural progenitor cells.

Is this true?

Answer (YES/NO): NO